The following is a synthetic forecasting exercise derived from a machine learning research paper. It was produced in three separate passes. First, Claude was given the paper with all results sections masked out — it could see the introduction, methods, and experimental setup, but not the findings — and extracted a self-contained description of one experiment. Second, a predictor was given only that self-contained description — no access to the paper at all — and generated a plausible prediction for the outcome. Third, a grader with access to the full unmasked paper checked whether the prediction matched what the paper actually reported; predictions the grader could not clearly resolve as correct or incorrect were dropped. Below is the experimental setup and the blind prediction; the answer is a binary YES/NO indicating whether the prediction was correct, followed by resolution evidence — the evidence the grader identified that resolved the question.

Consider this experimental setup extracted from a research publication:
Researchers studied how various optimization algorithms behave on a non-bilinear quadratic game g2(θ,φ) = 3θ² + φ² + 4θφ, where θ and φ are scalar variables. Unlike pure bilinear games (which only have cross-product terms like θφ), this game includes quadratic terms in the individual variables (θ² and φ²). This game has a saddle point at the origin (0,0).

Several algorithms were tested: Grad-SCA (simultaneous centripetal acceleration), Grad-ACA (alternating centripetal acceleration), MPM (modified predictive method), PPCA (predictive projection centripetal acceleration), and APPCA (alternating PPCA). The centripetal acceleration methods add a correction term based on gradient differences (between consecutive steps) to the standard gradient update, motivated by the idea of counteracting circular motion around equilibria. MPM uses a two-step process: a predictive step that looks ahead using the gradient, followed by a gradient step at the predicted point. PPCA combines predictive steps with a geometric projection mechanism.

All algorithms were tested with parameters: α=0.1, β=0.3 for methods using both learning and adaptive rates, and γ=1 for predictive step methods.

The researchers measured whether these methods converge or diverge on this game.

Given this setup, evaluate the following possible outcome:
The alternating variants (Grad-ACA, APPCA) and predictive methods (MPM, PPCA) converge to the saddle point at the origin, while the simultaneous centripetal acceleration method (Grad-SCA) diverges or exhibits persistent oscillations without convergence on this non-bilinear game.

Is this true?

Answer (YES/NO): NO